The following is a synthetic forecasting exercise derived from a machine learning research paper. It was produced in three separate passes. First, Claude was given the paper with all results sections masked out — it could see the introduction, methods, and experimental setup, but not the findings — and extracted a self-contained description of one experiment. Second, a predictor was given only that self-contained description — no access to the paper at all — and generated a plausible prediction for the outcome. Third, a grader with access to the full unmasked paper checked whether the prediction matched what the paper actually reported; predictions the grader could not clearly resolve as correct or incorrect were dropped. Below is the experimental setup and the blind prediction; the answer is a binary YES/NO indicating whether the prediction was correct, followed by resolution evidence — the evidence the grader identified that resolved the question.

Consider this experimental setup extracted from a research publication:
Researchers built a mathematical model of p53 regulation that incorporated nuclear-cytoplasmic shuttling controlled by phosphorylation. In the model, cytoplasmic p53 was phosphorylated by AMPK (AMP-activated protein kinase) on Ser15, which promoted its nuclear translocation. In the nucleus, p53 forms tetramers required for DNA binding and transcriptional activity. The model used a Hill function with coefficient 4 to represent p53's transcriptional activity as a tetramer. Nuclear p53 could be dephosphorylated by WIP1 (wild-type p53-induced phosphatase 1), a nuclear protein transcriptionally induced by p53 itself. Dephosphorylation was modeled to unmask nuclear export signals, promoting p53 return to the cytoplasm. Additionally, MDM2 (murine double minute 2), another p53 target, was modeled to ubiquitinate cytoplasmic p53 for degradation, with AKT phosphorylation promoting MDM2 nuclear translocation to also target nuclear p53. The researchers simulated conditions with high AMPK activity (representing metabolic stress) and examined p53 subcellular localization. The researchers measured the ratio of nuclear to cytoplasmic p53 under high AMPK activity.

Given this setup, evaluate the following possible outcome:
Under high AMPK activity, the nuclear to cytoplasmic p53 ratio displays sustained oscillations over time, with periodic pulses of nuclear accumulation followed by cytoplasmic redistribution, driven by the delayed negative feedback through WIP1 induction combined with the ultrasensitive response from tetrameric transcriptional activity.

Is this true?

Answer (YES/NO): NO